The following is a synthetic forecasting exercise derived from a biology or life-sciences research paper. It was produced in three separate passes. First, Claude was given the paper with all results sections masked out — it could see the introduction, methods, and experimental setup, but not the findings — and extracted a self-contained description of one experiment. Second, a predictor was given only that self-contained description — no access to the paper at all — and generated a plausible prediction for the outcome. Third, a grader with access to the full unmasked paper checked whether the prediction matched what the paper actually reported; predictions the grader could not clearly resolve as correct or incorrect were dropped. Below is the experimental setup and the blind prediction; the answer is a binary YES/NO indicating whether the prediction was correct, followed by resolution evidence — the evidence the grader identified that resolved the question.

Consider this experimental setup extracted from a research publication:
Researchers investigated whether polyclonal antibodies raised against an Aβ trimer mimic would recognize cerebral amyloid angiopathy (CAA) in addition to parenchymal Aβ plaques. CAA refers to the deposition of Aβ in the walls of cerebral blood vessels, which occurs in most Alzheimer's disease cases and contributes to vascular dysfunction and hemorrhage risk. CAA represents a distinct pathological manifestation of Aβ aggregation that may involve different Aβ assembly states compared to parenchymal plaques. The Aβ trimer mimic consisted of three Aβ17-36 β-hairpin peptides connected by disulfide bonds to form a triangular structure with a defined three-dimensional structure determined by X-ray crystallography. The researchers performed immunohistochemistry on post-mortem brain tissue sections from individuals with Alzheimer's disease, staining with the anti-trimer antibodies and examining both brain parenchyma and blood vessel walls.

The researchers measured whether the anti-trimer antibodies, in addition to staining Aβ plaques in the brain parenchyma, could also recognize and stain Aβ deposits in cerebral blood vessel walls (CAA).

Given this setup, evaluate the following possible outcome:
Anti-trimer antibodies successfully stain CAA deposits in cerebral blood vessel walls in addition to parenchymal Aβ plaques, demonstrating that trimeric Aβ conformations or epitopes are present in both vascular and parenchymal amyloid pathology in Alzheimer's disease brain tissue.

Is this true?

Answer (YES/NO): YES